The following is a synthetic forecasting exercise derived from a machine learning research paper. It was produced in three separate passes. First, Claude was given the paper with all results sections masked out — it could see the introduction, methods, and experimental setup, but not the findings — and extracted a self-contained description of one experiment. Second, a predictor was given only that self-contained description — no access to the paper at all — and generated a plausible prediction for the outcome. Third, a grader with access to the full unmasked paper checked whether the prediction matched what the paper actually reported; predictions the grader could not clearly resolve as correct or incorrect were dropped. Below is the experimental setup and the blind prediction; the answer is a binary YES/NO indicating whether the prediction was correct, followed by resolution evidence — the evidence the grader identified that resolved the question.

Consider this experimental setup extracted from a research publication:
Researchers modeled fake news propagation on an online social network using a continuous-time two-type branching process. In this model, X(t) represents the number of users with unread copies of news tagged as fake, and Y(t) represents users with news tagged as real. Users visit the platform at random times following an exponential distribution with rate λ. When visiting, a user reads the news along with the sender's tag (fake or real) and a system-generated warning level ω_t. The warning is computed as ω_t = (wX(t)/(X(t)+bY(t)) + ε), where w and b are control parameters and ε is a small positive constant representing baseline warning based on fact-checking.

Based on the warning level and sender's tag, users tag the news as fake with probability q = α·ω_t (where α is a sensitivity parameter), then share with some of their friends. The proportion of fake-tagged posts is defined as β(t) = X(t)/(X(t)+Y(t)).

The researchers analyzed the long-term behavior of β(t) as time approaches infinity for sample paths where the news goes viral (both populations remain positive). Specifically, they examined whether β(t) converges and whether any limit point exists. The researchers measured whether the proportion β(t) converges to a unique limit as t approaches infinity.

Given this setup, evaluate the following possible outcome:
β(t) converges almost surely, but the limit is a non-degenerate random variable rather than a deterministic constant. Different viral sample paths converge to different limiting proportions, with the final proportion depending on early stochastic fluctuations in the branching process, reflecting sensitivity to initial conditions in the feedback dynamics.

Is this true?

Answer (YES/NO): NO